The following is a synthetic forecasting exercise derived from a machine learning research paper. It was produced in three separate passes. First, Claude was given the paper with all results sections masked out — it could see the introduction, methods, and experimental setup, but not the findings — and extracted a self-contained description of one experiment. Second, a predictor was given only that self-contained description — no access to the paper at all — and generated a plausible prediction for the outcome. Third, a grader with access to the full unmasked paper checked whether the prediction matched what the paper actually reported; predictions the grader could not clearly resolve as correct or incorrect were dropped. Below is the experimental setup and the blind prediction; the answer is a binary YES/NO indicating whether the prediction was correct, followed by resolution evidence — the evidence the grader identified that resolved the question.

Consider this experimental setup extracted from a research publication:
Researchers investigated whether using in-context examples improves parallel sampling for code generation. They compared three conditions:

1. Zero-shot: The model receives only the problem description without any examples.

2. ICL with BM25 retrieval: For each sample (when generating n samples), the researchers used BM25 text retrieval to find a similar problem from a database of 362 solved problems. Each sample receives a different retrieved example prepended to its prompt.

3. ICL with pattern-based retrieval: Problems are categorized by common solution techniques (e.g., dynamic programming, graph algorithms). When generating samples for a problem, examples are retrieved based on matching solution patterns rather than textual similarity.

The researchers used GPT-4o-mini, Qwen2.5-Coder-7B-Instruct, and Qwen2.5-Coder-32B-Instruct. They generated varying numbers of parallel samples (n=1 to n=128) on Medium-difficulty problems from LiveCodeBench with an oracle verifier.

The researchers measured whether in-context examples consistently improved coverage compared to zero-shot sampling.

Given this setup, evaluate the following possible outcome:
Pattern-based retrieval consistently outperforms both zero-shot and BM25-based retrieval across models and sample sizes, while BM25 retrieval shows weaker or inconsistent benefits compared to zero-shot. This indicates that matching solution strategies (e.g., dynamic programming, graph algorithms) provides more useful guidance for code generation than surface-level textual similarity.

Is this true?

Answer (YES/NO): NO